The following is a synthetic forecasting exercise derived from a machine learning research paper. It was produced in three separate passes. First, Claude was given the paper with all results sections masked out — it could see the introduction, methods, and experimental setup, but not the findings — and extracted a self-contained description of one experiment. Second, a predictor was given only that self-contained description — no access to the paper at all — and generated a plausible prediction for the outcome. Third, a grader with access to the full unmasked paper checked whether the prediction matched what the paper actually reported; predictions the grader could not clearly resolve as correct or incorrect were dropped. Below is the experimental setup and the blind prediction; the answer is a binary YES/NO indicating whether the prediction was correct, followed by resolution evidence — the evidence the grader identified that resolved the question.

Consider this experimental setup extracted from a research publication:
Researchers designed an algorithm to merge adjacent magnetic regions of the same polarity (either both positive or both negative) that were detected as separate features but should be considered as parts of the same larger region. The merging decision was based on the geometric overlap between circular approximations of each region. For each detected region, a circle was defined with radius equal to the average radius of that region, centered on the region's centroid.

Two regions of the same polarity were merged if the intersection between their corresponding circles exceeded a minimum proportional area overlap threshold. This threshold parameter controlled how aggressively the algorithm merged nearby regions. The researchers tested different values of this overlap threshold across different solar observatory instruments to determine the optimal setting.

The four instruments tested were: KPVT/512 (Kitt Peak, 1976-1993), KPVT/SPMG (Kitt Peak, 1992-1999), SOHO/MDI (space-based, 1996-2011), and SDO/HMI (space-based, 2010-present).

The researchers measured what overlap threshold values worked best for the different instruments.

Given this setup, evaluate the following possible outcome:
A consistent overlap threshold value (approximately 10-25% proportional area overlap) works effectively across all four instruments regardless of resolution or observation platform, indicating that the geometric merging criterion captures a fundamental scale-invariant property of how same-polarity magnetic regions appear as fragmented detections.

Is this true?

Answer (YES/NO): NO